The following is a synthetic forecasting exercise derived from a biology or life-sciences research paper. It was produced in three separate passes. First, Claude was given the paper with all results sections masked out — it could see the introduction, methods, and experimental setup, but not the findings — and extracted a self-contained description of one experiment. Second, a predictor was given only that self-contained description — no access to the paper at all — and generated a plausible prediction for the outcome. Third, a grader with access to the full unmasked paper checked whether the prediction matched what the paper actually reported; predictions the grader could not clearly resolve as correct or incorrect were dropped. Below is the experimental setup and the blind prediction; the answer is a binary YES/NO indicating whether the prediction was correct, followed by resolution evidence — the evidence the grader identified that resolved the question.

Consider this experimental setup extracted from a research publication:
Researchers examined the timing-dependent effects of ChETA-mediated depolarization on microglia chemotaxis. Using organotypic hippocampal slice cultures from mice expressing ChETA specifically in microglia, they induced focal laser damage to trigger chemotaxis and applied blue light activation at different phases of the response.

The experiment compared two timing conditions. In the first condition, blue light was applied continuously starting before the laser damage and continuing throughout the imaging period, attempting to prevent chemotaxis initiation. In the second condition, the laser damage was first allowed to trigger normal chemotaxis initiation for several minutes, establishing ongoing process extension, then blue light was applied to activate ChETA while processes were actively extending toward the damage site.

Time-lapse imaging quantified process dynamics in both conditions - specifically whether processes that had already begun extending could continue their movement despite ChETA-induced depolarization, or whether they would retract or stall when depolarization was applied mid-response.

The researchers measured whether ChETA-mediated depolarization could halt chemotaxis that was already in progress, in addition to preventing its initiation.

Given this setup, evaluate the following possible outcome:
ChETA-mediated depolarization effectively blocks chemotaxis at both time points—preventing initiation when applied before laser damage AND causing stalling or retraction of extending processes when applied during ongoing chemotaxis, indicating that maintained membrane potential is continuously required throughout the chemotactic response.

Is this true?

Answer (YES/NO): NO